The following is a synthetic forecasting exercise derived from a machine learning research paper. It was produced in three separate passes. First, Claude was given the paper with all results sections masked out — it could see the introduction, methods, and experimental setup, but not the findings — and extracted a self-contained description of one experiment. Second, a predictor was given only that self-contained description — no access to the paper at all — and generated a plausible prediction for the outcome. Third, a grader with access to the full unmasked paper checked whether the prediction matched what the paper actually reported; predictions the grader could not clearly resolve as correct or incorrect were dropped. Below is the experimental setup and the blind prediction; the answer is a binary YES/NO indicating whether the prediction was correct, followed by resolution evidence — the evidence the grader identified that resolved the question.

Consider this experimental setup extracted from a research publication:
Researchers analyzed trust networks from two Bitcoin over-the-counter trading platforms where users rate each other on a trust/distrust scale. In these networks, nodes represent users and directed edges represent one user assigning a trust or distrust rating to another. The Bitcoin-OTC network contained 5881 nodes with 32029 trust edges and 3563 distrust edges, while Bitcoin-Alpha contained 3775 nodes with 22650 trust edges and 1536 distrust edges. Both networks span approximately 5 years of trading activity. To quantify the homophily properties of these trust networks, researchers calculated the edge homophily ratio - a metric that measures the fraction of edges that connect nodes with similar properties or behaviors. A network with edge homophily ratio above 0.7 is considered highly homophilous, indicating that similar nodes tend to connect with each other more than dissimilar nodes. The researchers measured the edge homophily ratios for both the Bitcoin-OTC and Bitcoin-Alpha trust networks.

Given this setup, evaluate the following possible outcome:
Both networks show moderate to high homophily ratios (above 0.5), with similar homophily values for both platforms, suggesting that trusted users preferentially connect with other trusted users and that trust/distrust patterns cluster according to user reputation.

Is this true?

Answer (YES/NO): YES